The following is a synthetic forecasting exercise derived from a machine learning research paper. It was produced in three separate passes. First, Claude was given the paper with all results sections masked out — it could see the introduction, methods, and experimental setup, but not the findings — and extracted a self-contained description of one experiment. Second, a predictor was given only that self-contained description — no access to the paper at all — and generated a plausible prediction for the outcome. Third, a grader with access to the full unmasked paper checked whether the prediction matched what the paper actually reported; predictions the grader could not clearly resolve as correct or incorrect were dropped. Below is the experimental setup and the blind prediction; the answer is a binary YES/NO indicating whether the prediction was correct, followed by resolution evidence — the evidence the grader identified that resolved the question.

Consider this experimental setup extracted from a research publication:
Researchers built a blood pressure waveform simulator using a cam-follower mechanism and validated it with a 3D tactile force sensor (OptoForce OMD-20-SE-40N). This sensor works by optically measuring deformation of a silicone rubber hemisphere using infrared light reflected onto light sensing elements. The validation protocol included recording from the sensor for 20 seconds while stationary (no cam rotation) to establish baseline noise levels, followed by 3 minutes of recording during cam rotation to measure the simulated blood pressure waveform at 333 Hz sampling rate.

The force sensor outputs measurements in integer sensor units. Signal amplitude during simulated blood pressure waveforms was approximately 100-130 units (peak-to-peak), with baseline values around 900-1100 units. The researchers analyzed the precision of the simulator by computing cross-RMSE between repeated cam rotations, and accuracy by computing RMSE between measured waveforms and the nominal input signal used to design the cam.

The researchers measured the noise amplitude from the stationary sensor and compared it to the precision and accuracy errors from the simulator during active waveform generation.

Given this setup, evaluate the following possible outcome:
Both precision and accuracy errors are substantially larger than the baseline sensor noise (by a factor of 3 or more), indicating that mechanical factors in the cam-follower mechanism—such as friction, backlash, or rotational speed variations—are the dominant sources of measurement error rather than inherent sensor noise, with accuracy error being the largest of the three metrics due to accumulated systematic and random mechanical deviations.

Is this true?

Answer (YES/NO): NO